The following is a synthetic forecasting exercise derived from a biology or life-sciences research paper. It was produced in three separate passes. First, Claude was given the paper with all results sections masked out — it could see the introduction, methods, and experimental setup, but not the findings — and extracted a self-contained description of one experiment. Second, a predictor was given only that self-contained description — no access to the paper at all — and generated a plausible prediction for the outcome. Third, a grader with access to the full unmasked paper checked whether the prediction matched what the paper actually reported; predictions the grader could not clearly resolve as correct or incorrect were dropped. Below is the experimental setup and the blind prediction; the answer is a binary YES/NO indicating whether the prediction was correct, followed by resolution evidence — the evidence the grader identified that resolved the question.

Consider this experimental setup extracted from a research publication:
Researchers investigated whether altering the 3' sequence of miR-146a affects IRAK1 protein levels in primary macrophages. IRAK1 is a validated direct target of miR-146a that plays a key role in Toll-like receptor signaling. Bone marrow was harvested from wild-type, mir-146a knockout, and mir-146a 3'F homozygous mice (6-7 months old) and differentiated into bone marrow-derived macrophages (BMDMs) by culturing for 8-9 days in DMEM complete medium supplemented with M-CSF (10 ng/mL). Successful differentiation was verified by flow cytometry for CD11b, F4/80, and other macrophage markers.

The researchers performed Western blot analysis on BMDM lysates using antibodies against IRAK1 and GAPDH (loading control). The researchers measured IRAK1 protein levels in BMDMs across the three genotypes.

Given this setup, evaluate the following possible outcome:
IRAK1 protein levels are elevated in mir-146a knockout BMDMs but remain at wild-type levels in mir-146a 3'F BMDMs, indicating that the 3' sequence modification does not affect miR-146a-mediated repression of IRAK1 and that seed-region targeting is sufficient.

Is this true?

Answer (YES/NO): YES